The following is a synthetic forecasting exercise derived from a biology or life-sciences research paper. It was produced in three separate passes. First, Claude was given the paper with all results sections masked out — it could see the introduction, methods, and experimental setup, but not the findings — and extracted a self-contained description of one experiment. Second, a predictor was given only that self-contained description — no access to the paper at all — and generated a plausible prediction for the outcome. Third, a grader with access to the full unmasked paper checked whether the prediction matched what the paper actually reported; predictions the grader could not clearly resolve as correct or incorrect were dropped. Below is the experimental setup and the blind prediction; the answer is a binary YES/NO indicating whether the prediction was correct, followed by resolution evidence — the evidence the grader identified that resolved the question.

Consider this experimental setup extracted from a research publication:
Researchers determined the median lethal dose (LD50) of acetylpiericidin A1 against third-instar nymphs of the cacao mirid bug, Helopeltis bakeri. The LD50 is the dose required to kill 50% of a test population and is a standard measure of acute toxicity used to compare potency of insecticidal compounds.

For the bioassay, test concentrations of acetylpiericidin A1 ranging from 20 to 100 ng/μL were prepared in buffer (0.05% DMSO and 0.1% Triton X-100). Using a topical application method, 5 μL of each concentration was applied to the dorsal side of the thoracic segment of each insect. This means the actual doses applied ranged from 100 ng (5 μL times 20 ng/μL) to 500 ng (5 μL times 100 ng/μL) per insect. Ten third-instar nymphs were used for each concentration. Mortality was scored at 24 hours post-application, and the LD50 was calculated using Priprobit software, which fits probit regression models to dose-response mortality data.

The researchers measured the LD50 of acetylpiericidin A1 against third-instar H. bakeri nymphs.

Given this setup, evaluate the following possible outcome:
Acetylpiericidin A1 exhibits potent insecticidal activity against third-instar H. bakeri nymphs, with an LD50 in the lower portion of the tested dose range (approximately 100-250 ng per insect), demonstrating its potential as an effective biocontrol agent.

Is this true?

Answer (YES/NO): NO